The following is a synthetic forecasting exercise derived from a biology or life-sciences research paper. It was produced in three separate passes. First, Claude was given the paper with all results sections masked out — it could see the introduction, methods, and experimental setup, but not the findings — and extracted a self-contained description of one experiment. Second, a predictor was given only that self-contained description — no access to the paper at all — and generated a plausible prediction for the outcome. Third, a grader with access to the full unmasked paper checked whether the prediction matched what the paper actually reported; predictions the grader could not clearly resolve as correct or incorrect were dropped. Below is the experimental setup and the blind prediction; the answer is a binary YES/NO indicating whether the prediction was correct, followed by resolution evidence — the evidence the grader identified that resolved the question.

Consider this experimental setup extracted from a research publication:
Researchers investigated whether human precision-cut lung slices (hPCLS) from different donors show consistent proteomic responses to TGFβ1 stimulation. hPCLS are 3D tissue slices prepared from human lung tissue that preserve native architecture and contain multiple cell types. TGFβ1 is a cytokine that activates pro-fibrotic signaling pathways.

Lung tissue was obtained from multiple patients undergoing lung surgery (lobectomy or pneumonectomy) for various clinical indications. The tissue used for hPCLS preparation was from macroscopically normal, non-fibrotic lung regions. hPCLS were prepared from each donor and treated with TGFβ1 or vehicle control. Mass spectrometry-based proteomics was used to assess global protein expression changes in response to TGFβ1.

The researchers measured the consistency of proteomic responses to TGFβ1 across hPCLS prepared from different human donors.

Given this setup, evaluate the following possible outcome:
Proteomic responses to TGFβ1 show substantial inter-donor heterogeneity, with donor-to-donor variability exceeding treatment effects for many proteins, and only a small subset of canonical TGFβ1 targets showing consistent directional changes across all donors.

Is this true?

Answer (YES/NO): NO